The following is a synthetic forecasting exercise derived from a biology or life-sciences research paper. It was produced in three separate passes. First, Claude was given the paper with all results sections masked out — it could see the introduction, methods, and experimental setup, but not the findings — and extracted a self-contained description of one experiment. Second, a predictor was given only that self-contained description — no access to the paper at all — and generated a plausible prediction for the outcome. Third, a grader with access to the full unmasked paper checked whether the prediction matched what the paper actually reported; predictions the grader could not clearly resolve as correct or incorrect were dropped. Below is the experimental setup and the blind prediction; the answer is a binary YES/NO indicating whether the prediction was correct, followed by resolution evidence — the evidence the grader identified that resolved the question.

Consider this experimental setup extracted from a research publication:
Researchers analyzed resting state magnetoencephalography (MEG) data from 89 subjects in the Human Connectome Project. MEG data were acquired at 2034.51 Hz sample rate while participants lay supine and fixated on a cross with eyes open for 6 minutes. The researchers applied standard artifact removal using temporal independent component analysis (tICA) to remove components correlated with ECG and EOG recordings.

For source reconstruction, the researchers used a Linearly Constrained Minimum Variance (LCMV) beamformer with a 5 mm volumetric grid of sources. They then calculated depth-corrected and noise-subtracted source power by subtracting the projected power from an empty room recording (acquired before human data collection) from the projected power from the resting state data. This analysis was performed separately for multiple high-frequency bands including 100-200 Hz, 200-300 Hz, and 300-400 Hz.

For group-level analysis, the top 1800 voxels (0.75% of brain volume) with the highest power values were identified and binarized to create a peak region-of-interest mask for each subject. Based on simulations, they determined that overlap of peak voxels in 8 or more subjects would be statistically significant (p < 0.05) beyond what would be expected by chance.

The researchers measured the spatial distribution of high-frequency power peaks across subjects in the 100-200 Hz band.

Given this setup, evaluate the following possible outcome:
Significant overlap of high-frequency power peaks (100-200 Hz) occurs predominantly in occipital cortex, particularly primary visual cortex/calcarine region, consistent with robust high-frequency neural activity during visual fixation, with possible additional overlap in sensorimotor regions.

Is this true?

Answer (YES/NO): NO